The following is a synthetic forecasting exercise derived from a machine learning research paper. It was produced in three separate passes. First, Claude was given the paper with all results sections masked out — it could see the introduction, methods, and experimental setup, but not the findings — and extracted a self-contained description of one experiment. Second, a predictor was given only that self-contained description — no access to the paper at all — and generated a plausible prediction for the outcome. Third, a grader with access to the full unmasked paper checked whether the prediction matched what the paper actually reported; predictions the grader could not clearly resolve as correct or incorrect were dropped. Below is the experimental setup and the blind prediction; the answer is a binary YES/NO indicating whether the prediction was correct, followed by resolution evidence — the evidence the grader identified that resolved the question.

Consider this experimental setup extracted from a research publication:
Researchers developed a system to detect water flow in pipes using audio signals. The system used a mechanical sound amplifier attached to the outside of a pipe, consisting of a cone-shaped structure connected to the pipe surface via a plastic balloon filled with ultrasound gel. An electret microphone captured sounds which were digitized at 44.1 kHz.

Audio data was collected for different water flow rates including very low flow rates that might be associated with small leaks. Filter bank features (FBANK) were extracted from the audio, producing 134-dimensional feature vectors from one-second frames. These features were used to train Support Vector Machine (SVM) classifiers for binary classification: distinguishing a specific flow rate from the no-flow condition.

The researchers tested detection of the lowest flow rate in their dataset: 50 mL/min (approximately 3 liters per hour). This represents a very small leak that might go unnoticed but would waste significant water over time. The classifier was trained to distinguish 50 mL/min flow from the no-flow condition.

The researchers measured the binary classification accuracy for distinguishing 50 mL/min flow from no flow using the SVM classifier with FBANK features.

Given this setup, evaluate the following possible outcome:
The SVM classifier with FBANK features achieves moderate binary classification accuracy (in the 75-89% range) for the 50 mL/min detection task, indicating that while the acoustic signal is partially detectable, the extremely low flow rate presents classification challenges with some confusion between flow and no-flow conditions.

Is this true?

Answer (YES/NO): NO